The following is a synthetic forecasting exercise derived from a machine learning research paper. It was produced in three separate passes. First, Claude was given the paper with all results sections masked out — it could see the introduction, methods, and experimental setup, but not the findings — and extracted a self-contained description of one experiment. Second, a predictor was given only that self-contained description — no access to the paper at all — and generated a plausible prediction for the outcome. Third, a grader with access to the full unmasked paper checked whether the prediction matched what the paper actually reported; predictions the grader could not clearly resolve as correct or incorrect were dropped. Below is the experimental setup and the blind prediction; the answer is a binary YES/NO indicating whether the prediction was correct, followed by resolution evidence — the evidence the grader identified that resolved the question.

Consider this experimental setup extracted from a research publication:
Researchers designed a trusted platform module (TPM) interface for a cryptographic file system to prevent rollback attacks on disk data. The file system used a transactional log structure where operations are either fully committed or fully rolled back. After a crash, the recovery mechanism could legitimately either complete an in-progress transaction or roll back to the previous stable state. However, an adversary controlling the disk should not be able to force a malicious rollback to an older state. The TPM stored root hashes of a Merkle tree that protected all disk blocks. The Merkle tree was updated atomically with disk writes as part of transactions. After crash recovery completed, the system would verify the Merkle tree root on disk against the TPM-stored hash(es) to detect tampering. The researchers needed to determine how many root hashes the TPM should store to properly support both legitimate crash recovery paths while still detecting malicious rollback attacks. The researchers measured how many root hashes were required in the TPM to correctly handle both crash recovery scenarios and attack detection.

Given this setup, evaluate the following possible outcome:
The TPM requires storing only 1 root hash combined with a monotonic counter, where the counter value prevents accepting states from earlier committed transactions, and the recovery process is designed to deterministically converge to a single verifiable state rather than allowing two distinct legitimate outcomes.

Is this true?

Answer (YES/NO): NO